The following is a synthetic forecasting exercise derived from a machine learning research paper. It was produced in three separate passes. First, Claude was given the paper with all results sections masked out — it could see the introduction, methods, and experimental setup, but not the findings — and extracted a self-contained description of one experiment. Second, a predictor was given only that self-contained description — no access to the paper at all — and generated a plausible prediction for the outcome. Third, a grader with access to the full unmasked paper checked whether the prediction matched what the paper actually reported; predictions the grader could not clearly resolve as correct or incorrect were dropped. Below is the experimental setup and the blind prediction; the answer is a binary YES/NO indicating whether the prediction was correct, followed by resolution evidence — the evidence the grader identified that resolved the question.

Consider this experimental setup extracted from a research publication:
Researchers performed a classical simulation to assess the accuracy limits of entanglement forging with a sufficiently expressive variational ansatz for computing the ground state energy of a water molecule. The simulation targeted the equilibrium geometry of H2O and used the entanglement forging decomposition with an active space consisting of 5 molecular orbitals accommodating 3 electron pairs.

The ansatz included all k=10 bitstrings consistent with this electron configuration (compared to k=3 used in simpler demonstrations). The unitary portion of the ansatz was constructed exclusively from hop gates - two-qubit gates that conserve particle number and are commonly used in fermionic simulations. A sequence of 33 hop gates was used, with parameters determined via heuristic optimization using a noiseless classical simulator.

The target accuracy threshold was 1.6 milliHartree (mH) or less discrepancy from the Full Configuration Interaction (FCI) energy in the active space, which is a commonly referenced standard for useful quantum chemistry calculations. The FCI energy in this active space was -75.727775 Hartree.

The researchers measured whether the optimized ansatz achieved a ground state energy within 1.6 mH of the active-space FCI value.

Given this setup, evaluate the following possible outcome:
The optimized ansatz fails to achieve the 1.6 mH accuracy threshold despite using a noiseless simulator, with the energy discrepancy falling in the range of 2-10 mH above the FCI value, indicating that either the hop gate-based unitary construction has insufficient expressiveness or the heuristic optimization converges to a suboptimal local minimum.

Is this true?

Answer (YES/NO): NO